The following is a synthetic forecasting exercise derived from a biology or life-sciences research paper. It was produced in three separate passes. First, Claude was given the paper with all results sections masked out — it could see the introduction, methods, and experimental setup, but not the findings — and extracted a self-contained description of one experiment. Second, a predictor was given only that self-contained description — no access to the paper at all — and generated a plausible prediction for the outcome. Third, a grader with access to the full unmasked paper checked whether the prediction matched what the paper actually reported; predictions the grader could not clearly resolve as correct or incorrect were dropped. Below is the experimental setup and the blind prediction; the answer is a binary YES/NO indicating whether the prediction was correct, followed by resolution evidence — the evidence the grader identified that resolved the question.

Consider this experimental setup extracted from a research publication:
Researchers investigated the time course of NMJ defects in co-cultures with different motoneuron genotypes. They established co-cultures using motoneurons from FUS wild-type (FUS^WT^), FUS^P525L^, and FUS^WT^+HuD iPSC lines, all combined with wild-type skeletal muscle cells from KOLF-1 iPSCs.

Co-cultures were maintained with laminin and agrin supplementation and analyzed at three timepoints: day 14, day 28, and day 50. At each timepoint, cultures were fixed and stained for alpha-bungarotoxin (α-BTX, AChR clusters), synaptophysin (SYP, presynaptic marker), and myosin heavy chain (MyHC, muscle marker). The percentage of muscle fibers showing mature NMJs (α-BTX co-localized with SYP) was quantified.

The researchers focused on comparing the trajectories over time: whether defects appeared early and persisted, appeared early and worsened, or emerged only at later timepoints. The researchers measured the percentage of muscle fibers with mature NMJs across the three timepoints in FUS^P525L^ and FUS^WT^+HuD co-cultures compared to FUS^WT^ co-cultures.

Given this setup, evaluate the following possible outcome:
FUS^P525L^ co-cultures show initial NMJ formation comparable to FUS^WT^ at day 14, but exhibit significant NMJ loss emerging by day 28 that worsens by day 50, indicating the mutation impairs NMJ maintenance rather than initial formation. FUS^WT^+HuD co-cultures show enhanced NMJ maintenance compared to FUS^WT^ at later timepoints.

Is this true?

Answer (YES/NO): NO